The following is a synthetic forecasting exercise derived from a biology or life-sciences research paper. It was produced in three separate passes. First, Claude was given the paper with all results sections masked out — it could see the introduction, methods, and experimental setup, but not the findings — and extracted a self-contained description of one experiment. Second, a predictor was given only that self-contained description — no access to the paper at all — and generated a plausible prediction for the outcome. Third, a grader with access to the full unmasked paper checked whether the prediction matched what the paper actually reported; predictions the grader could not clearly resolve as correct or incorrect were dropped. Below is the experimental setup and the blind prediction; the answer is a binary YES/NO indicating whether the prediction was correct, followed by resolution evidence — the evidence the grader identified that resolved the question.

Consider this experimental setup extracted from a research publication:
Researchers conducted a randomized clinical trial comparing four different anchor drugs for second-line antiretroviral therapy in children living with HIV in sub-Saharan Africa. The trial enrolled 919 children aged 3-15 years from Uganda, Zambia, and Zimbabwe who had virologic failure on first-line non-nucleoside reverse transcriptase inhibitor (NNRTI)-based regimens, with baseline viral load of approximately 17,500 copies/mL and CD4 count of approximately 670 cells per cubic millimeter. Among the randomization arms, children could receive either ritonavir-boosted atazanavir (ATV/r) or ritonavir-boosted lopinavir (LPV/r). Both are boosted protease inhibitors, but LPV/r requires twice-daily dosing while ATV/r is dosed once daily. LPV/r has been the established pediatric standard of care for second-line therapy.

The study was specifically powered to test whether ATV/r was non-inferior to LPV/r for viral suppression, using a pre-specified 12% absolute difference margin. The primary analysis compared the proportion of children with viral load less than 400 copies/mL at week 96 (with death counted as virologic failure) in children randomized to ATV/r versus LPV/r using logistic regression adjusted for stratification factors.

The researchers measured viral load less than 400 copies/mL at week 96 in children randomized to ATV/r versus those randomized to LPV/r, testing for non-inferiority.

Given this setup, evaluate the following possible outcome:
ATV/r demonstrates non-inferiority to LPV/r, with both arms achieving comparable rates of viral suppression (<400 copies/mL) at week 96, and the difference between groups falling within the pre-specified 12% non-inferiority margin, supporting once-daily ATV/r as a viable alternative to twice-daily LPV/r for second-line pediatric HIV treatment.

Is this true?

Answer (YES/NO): YES